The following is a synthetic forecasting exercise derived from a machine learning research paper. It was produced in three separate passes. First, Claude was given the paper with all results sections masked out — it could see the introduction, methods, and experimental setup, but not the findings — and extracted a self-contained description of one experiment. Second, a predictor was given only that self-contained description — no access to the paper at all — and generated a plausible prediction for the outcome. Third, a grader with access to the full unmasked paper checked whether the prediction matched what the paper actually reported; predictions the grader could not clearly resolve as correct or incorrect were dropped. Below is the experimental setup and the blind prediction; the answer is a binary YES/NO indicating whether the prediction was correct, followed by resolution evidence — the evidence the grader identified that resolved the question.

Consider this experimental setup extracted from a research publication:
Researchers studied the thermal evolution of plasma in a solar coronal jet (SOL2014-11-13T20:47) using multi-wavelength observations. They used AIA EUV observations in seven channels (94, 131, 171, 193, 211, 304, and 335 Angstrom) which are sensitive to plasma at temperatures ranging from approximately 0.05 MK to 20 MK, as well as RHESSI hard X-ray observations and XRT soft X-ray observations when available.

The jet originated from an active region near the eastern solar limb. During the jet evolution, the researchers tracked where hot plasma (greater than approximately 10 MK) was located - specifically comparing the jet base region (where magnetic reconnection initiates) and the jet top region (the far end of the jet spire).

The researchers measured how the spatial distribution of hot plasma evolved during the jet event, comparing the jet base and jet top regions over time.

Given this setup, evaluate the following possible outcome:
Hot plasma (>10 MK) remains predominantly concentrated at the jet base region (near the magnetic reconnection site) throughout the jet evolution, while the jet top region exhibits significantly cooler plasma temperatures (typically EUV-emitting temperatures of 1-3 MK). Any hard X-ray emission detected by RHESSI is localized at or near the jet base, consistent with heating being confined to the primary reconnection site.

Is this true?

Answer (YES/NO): NO